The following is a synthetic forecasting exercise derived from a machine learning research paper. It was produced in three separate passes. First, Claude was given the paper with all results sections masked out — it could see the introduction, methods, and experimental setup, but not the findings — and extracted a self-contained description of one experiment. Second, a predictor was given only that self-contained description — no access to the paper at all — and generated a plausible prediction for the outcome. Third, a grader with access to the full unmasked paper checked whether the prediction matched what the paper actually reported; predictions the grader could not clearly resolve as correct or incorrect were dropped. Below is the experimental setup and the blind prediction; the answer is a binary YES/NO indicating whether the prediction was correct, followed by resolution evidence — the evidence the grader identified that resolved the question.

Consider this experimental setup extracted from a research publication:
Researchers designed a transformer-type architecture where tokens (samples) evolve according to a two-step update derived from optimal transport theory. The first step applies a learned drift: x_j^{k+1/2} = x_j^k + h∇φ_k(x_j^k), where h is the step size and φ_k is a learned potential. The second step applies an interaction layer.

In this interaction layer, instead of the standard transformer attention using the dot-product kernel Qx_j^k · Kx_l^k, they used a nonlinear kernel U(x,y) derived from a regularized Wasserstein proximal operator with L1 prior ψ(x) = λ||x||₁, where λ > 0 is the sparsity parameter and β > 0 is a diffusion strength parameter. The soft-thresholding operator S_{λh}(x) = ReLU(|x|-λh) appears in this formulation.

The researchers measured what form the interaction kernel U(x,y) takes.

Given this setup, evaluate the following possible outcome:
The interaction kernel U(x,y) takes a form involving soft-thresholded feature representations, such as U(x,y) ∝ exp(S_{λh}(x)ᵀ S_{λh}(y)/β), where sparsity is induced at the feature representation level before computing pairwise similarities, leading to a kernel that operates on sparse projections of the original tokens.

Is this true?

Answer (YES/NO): NO